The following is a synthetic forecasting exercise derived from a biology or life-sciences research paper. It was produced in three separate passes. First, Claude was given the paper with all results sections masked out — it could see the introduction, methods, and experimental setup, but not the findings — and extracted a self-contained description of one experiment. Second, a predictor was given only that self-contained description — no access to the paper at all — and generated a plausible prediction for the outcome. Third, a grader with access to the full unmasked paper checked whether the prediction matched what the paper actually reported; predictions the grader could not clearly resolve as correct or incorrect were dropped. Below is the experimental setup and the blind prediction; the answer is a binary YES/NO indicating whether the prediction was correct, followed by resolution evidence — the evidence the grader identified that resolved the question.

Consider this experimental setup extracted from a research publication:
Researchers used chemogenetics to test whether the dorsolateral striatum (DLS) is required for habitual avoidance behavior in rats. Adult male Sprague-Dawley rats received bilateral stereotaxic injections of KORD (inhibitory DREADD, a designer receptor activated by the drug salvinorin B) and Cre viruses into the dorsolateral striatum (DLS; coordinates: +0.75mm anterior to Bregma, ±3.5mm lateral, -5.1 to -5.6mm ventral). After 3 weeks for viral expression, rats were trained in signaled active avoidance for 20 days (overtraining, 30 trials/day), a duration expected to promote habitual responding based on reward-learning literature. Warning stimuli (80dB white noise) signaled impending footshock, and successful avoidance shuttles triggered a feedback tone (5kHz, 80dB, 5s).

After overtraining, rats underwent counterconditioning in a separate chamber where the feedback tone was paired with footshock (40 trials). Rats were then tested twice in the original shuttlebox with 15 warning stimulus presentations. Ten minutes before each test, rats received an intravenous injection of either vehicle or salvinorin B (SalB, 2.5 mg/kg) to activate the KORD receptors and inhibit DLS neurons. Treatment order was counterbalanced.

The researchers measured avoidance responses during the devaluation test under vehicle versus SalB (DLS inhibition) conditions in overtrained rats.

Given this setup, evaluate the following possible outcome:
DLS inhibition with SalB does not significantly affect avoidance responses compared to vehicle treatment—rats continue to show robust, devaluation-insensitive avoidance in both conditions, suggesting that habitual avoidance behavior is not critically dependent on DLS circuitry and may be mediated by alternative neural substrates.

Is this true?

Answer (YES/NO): NO